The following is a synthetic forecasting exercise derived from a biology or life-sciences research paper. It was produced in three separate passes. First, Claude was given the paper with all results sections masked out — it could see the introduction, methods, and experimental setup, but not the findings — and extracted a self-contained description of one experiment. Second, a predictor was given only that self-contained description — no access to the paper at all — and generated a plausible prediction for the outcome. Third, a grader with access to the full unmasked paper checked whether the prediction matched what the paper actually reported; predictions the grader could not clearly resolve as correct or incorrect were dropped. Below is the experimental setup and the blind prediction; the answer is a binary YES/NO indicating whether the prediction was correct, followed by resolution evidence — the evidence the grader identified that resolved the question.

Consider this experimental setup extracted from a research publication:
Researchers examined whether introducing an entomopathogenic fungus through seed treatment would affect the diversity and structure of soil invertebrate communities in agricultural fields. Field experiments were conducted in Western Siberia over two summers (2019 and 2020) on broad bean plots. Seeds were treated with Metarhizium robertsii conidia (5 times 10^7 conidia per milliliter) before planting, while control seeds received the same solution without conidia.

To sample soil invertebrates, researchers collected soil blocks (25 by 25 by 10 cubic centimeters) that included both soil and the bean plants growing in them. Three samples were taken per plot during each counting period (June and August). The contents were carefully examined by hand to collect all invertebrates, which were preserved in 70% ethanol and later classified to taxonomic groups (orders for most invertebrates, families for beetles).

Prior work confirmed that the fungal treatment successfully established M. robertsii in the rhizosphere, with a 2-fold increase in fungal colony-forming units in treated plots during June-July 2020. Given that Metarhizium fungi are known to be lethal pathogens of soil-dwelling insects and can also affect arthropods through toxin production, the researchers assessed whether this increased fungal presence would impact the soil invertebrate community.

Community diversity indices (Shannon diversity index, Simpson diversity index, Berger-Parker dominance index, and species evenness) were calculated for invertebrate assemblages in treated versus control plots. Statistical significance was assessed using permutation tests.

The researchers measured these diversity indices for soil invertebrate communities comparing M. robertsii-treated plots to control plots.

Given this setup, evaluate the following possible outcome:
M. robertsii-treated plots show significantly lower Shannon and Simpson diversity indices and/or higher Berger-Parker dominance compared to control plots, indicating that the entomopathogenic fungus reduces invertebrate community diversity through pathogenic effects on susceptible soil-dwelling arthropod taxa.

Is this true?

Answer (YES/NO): NO